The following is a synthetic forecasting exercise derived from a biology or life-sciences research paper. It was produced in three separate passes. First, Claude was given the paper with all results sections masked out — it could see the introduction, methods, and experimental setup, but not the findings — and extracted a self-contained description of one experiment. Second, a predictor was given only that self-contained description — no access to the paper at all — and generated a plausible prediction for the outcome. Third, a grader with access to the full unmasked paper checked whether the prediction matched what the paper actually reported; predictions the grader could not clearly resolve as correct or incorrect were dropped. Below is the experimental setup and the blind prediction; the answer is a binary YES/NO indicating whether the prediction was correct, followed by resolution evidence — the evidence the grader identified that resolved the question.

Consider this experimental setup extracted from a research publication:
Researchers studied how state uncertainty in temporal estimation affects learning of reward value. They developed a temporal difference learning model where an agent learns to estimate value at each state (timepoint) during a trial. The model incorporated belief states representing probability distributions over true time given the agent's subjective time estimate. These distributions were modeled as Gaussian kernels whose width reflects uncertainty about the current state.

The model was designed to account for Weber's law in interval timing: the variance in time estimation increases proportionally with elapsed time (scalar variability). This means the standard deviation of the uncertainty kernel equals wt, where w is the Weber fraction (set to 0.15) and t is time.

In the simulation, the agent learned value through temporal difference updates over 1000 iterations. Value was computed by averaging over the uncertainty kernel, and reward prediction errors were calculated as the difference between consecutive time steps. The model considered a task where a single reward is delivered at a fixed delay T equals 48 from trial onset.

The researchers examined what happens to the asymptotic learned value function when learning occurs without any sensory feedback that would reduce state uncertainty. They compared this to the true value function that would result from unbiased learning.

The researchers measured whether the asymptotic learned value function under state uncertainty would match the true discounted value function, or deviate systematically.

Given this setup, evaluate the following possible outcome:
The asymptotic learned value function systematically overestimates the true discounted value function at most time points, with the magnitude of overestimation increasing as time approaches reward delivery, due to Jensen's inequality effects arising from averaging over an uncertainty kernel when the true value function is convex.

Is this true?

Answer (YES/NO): NO